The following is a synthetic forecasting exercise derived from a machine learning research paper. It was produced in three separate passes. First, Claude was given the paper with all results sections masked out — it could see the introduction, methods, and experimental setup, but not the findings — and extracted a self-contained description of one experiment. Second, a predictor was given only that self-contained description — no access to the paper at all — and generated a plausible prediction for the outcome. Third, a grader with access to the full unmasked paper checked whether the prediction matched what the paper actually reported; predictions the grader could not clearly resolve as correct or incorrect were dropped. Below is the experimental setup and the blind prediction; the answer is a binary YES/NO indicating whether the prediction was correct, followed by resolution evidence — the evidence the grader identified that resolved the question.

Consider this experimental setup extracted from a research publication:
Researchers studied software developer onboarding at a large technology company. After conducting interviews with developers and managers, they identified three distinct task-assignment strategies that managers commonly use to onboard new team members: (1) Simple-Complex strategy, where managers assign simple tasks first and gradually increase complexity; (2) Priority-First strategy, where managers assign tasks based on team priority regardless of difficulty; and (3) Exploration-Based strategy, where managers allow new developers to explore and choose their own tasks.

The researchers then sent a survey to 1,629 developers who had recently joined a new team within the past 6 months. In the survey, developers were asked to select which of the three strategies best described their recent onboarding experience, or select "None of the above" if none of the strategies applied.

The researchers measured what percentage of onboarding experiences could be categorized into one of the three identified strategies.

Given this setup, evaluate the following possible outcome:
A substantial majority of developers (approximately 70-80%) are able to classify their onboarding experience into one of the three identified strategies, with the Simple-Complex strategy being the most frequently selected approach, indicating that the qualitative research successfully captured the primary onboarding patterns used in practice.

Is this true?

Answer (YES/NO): NO